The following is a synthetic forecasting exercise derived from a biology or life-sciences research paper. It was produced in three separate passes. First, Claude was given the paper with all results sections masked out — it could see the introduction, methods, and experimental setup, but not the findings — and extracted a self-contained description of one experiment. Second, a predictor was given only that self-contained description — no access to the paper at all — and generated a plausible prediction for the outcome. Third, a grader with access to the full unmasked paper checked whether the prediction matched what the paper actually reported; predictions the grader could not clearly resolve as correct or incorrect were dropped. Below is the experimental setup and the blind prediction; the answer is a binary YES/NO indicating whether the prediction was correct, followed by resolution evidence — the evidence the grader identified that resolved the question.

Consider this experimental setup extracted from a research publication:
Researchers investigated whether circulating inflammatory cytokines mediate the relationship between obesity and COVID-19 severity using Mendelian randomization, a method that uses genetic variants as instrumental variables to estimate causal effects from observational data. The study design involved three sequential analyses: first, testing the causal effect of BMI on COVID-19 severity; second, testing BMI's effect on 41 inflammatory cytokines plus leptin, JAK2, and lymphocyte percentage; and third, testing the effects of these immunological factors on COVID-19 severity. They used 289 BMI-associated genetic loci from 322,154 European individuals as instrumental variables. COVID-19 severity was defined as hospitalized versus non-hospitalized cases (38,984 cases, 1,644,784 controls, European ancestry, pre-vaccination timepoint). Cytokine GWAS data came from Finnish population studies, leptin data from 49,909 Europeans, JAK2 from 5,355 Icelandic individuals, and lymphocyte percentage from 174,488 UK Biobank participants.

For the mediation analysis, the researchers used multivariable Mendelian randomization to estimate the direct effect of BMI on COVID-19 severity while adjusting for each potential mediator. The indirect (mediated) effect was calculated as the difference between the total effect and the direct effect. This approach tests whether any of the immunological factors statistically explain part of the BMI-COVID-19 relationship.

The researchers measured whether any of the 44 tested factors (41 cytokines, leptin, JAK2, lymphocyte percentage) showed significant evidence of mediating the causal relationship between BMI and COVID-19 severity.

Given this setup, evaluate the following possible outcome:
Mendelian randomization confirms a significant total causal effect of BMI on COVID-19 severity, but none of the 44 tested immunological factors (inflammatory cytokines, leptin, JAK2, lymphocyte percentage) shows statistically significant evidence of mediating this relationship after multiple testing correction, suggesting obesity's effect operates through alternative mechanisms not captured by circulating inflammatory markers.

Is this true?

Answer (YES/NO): YES